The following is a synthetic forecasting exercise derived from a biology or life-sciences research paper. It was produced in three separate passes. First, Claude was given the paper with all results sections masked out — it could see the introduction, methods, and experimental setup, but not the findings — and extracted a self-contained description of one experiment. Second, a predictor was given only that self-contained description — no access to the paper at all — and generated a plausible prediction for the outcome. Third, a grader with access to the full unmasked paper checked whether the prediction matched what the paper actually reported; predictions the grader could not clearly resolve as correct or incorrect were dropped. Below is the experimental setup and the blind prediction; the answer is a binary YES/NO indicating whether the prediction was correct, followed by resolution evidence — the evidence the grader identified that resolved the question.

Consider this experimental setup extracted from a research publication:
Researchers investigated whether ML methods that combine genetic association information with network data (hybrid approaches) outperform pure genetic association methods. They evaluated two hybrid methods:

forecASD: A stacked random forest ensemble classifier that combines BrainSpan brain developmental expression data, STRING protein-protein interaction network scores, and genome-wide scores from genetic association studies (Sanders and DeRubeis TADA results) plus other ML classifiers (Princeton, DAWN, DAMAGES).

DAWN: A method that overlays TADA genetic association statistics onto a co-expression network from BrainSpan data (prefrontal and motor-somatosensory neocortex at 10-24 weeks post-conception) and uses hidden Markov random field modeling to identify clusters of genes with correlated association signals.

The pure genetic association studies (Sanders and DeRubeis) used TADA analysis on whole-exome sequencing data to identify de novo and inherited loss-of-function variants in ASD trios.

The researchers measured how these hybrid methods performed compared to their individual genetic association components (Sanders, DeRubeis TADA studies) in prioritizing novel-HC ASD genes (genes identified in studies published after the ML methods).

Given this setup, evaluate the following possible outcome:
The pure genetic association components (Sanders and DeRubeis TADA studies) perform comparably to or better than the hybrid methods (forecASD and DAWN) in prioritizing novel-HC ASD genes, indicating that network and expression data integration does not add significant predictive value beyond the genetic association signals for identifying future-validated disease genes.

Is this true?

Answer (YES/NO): YES